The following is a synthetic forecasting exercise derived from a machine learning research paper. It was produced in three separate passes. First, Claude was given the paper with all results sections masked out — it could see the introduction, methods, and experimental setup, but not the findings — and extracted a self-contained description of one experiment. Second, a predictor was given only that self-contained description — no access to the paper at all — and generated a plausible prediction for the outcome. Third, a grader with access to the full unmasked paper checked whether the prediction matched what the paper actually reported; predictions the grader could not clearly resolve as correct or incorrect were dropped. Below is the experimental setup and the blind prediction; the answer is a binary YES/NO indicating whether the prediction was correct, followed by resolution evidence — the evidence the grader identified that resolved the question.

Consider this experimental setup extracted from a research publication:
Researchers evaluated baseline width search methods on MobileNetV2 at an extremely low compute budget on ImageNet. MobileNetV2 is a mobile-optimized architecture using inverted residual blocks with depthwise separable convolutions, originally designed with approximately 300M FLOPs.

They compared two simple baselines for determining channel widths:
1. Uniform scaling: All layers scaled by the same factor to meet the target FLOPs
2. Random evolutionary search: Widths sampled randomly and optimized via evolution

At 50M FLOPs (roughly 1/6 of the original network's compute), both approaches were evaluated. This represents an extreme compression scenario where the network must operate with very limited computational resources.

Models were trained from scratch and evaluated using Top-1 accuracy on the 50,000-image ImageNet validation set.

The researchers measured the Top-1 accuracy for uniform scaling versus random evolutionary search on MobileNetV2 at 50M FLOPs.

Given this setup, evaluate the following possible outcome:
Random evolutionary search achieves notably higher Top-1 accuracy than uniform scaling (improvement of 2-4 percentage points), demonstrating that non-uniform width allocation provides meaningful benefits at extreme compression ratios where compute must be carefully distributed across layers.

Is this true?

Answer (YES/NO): NO